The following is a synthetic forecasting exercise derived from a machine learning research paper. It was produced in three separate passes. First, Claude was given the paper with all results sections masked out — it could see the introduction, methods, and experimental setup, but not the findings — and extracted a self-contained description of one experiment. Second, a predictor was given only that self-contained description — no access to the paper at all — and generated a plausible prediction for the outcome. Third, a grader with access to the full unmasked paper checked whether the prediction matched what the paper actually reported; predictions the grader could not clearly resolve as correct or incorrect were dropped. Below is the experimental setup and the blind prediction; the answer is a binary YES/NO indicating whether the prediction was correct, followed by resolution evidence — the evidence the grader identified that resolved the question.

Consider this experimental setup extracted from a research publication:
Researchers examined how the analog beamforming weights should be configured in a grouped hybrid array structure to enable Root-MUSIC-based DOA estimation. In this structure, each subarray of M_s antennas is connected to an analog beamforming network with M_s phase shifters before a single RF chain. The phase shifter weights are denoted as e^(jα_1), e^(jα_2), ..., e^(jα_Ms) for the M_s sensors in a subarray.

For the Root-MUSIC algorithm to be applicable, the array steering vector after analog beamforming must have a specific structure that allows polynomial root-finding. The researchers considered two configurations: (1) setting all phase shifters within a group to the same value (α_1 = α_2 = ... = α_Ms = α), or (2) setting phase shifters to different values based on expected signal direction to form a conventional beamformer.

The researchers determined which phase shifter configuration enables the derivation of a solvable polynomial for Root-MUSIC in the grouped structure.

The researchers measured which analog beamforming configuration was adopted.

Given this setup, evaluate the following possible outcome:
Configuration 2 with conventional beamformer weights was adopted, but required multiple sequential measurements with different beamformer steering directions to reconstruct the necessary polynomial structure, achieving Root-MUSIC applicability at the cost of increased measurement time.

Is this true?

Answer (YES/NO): NO